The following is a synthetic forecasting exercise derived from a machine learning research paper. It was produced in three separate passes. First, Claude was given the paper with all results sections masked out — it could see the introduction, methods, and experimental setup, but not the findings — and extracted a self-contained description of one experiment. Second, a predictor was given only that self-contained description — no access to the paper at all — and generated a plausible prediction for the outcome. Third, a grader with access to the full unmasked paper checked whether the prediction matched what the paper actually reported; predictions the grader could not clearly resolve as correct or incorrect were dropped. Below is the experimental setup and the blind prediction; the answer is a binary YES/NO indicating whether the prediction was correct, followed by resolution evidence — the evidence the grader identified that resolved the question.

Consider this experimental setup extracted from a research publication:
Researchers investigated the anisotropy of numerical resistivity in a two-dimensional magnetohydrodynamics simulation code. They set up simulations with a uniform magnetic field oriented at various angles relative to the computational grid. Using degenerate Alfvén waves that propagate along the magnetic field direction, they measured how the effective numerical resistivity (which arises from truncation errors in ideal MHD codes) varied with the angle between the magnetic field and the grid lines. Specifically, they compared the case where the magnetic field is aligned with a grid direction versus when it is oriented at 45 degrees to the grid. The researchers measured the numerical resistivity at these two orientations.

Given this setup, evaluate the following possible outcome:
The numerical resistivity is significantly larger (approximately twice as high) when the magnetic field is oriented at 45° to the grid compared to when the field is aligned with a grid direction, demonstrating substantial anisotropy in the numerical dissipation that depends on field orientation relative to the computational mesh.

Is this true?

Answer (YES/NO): NO